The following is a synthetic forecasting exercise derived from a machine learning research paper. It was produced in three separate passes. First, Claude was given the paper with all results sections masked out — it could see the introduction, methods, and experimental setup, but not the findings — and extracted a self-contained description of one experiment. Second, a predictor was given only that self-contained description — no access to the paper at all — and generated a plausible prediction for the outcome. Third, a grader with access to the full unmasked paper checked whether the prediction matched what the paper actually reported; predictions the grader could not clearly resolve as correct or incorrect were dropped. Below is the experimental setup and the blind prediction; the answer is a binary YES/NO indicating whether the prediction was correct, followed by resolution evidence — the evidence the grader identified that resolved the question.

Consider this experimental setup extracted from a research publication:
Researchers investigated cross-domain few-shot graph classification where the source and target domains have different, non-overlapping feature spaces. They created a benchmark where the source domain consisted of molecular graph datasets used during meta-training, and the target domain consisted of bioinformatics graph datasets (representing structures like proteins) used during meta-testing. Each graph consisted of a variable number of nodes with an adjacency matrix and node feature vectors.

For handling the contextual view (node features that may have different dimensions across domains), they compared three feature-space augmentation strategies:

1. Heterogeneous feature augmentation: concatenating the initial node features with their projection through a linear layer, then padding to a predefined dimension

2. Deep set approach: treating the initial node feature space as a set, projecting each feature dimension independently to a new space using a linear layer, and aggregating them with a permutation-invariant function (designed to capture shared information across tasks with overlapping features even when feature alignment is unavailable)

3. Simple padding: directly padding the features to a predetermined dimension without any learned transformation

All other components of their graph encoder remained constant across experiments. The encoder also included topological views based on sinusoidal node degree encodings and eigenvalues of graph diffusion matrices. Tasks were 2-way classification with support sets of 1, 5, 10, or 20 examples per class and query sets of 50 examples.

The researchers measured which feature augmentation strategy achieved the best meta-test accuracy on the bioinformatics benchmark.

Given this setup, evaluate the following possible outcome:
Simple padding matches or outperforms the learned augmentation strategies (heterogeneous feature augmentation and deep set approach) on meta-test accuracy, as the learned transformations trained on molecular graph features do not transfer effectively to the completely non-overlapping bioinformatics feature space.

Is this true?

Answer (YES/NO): YES